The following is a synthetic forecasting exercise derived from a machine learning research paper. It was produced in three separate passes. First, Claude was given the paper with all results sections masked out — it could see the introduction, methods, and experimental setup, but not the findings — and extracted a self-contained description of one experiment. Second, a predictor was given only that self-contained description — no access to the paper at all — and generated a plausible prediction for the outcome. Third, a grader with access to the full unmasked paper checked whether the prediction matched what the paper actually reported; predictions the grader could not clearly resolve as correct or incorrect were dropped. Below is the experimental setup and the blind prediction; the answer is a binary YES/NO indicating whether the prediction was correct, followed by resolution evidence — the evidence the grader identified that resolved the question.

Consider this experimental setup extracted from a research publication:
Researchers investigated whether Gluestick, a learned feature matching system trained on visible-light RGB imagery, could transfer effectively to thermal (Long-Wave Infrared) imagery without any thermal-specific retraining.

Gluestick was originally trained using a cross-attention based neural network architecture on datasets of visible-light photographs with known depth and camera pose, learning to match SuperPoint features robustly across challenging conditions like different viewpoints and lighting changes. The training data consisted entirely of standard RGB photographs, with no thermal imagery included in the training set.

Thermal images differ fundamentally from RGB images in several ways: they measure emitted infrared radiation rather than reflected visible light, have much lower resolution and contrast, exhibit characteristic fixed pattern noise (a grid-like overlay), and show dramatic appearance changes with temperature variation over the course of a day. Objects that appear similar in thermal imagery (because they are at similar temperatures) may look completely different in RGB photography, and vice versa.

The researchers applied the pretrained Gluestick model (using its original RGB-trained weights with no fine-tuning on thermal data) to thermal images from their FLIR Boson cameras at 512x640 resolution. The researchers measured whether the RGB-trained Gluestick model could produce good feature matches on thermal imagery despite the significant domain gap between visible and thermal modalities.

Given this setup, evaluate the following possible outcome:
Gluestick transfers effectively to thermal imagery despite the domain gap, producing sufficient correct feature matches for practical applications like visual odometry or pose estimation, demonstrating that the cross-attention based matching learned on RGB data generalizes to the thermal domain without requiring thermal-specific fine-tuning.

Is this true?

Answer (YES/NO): YES